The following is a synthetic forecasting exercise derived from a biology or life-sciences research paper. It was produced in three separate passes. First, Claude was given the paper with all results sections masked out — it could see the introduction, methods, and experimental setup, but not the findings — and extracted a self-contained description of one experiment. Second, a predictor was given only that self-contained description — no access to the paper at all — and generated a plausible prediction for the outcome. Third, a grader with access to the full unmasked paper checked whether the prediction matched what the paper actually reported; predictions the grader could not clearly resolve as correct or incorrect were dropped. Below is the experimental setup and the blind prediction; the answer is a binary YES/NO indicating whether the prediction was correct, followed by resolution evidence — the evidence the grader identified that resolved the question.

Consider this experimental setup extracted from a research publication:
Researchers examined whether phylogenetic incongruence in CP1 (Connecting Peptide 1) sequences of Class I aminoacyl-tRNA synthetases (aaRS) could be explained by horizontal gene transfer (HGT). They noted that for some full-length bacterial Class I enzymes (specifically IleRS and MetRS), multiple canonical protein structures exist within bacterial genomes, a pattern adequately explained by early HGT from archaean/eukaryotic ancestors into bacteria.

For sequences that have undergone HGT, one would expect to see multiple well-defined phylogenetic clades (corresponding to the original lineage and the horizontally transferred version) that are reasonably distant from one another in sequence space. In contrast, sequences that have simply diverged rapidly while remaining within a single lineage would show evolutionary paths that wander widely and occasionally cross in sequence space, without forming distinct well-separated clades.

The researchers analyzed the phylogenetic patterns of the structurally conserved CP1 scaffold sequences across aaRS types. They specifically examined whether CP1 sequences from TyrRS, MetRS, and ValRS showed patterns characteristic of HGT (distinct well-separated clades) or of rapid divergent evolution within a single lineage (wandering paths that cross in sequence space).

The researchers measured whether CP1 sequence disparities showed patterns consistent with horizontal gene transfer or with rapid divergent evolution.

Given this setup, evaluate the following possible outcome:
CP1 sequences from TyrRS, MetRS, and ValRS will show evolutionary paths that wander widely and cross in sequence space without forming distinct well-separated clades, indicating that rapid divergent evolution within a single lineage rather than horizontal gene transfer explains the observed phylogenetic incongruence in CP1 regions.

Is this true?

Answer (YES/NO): YES